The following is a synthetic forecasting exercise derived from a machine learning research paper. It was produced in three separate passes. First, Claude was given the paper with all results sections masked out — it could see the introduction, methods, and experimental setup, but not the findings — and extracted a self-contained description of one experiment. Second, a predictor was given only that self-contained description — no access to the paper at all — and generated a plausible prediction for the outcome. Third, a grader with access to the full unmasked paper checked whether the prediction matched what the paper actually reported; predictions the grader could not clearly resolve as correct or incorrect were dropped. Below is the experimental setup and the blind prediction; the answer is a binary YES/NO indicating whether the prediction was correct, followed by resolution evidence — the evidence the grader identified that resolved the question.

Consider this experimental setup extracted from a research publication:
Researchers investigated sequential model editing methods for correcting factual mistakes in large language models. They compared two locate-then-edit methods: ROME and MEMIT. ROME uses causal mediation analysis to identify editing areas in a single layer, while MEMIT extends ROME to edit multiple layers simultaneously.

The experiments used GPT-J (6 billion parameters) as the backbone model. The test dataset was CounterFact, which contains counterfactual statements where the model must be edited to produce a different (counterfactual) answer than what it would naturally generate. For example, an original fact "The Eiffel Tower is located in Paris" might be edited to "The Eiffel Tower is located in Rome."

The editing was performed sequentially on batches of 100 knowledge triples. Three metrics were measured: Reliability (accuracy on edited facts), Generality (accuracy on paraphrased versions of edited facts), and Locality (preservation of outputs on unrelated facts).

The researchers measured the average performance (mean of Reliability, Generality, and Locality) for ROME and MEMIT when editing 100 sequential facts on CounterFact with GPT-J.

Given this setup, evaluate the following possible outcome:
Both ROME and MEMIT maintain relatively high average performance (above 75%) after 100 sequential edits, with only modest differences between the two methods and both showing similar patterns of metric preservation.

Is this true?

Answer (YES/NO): NO